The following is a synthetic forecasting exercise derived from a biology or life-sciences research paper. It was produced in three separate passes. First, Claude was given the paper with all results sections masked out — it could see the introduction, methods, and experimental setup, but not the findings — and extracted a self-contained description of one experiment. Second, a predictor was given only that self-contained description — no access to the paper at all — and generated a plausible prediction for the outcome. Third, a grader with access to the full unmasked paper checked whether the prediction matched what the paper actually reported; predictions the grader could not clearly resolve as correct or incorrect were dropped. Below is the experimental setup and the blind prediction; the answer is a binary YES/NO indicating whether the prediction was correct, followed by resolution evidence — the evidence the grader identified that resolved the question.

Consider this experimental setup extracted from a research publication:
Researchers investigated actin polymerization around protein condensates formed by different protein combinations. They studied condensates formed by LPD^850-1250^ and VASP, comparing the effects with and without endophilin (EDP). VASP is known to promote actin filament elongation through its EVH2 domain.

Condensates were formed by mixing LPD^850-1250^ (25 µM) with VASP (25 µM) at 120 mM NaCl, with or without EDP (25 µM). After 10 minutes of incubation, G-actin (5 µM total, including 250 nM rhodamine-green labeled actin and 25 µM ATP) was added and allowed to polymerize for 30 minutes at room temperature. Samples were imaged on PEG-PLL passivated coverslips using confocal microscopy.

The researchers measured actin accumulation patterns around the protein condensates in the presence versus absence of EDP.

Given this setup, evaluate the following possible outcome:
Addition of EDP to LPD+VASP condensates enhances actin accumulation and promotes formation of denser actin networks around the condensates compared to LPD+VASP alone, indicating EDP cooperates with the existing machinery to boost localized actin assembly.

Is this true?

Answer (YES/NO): NO